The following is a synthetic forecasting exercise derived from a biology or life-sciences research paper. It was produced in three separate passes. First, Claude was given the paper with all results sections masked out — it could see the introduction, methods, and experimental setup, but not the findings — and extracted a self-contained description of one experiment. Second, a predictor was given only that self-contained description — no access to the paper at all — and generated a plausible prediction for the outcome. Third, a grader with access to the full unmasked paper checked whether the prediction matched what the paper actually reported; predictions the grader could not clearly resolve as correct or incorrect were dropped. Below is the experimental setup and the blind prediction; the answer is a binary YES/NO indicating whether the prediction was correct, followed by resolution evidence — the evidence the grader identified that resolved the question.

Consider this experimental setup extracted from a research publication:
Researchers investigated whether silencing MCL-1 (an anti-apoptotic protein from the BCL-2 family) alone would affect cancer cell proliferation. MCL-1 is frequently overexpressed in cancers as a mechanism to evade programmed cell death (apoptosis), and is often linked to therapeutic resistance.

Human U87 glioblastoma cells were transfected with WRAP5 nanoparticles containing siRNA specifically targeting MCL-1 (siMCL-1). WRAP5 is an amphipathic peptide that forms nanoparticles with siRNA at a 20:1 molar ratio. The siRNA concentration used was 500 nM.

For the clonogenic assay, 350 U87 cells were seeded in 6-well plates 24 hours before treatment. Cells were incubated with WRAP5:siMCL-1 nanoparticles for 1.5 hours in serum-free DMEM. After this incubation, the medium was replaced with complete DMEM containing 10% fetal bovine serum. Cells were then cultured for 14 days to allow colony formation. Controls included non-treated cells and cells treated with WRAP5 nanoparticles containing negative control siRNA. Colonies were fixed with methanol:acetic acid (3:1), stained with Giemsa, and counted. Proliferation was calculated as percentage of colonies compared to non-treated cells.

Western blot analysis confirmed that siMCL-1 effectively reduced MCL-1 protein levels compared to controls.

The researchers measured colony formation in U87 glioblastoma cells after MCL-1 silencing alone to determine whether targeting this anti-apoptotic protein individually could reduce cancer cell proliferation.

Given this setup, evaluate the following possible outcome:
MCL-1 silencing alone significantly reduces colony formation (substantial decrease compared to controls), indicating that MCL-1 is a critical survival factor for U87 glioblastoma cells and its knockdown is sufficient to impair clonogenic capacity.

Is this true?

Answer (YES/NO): NO